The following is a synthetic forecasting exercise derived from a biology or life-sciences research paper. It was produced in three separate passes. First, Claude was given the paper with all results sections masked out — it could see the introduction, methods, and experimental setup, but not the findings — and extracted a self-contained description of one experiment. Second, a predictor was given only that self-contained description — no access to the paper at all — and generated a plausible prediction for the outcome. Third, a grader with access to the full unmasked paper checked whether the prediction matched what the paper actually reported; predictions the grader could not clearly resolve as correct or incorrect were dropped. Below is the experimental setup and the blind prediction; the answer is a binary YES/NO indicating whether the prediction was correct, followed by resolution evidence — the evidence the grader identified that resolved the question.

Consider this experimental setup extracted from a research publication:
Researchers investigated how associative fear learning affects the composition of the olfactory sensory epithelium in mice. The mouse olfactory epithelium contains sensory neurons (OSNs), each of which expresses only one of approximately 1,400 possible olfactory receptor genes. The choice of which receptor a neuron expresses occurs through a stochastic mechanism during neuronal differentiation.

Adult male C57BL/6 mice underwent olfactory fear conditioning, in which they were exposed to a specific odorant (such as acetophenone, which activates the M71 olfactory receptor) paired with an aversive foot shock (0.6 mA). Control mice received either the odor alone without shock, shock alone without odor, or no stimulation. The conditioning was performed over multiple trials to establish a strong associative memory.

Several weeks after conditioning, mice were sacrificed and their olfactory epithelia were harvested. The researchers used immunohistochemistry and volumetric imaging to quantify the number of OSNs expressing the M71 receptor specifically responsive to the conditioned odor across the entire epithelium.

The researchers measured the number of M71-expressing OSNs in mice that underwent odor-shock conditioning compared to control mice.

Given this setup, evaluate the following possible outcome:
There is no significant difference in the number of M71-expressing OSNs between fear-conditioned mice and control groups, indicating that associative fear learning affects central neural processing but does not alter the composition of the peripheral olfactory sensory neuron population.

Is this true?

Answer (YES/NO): NO